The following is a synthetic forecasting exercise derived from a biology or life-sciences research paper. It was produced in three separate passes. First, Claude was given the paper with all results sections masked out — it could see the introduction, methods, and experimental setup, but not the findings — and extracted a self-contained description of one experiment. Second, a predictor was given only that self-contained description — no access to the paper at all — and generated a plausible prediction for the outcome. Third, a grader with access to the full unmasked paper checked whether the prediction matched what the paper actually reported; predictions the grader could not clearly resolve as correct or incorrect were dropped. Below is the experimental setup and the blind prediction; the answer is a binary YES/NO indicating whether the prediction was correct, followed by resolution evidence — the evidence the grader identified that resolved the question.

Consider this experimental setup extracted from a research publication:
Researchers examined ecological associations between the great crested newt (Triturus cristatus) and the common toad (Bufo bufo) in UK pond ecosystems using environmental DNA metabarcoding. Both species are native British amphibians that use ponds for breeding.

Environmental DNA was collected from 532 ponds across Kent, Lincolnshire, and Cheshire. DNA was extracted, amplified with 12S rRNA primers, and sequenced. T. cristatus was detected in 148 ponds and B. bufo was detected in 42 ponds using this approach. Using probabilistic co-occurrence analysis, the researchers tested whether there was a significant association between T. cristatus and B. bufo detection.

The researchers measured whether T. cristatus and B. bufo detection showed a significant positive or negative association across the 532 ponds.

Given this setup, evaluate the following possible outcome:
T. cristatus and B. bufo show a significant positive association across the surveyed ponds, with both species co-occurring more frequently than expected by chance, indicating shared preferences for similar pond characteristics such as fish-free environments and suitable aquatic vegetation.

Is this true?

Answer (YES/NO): NO